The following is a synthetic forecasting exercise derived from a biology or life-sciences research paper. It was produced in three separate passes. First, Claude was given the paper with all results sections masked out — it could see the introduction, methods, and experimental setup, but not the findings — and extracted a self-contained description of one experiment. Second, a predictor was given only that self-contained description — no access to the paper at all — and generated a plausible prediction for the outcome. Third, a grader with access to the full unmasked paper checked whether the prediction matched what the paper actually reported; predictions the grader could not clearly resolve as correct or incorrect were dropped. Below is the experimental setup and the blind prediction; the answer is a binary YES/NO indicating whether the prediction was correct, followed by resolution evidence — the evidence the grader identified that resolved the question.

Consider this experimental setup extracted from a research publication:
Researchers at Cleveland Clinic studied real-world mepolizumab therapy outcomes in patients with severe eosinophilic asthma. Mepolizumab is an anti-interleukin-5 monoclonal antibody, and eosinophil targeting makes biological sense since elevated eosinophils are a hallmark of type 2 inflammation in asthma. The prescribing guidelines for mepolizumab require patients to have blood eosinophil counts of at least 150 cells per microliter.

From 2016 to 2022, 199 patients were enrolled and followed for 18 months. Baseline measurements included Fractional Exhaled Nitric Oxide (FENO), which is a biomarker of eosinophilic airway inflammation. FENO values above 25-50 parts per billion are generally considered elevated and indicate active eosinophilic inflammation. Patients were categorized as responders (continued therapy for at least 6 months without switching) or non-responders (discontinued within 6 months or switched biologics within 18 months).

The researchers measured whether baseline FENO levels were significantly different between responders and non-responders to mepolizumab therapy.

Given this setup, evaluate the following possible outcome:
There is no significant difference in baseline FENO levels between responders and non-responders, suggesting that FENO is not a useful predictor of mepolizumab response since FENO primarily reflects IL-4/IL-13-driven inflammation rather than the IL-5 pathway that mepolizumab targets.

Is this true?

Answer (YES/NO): YES